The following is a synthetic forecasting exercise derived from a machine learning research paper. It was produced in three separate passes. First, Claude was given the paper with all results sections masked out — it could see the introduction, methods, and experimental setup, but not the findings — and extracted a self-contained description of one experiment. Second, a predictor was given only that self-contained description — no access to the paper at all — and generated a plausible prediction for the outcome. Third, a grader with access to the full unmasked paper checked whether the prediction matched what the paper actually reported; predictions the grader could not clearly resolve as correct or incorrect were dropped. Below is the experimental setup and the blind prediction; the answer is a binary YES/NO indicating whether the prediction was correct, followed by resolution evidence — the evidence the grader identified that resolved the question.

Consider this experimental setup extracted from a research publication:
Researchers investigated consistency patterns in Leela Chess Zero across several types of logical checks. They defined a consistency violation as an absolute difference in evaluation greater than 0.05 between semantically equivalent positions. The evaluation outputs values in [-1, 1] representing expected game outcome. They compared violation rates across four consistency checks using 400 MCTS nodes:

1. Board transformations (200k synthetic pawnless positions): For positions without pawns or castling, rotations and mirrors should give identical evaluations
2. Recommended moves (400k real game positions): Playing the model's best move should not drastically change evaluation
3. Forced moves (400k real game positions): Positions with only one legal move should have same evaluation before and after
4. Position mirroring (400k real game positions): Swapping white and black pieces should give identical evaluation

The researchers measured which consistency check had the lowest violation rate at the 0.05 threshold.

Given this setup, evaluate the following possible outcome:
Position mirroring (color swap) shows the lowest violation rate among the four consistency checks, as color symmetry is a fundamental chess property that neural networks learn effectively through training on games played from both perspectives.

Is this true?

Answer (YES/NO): YES